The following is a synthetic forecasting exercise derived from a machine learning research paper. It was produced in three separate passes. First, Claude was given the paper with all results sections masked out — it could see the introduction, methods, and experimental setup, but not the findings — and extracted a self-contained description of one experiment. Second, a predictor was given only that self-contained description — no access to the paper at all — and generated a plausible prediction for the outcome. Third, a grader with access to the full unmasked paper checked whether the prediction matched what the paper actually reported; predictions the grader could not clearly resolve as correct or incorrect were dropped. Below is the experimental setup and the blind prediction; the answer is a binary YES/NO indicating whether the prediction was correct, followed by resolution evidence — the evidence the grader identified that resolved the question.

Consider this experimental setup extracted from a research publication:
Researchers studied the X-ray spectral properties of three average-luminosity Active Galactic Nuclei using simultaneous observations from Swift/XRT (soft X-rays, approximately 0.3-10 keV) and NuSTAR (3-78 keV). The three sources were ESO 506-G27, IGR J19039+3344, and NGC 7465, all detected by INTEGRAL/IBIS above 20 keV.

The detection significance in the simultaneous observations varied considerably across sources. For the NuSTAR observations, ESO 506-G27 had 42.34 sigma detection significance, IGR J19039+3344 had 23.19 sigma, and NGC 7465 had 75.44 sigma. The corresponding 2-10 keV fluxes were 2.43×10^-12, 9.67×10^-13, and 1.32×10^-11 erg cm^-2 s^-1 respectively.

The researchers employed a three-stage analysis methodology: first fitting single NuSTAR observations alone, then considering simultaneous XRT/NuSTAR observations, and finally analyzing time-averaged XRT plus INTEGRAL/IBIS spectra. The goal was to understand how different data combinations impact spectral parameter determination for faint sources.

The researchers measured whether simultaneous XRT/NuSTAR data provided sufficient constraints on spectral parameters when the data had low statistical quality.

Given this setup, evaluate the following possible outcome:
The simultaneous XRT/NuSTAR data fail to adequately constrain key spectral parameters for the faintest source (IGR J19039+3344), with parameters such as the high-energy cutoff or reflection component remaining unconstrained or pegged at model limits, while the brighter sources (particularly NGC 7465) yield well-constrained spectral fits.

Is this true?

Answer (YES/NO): NO